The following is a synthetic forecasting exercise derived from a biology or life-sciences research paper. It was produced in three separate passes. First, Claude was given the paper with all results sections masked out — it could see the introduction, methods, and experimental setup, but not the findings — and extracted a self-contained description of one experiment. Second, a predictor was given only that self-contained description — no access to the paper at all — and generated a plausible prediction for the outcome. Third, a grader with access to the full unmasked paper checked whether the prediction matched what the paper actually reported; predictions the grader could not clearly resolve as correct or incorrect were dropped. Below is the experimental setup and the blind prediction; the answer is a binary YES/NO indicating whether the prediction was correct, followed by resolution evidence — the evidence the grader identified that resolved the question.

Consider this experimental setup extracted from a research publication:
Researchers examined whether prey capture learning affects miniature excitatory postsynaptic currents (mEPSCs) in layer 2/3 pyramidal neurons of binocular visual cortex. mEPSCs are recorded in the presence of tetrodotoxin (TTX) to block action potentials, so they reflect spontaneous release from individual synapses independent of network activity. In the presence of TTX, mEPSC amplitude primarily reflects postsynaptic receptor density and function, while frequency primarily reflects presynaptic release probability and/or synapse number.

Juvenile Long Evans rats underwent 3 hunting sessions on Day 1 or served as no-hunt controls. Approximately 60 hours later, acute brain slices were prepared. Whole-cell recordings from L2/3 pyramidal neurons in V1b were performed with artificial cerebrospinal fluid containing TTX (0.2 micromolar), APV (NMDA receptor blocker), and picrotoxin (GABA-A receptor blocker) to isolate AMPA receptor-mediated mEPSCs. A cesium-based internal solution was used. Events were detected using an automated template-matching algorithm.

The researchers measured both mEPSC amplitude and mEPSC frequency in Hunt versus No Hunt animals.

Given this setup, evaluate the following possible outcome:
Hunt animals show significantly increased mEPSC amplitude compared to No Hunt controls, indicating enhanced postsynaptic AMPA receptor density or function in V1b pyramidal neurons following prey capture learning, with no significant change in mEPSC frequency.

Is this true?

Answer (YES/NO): NO